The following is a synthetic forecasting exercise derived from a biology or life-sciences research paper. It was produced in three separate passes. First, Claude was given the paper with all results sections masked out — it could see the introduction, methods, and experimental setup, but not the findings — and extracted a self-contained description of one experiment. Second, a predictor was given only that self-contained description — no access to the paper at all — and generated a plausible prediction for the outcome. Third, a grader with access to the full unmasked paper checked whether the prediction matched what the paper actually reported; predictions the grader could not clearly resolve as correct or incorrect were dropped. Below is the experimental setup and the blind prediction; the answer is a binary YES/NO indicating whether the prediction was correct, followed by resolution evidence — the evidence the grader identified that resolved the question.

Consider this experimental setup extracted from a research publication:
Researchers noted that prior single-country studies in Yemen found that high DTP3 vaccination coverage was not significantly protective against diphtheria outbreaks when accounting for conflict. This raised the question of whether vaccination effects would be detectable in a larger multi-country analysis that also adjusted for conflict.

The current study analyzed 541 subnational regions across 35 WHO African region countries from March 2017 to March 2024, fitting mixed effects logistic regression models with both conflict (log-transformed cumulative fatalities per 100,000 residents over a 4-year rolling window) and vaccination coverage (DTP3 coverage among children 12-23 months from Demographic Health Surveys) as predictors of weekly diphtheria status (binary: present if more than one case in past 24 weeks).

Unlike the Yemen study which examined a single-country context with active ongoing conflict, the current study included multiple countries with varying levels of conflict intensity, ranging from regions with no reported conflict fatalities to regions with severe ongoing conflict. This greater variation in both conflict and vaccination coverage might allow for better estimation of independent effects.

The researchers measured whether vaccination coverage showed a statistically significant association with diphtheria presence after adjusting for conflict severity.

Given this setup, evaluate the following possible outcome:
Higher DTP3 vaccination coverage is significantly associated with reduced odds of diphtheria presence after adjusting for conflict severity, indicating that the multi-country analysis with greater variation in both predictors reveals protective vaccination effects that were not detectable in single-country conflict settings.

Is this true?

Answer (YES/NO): NO